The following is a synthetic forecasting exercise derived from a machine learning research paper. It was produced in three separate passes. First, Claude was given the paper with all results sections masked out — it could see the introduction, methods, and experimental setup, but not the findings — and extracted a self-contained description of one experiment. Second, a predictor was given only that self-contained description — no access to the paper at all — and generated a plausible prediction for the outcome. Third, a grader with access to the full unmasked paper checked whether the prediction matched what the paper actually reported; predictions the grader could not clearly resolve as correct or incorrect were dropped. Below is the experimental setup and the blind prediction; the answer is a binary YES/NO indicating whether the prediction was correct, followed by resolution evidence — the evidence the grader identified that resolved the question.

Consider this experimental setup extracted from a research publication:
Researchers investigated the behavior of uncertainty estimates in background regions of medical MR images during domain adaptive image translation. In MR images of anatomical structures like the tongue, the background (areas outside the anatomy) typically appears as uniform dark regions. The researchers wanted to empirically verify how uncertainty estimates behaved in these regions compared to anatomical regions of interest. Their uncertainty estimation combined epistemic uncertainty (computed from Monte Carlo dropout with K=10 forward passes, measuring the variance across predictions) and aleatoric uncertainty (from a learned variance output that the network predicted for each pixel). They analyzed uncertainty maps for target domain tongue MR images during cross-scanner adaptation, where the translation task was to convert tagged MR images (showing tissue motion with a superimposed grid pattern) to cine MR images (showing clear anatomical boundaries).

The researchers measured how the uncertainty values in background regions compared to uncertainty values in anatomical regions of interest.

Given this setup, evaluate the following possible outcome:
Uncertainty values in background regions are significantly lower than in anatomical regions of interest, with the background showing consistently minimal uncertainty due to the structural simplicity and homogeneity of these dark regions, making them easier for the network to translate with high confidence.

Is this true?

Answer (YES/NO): YES